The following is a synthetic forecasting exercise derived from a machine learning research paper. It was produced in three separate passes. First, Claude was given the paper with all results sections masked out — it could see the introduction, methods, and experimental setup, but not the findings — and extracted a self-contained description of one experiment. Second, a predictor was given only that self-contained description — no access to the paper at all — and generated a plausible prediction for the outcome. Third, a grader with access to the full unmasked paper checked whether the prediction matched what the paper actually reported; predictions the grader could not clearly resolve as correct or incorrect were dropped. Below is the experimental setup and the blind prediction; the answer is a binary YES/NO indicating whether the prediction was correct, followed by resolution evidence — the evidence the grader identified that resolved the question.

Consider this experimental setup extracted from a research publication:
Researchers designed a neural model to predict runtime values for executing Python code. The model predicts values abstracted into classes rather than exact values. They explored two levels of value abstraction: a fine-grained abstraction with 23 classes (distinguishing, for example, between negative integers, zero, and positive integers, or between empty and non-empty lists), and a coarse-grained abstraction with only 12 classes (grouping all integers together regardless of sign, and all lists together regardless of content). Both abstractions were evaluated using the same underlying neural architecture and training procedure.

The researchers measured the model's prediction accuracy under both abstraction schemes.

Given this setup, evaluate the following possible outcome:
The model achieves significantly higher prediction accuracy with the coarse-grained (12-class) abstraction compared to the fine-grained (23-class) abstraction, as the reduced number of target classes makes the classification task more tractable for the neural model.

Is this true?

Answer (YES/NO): NO